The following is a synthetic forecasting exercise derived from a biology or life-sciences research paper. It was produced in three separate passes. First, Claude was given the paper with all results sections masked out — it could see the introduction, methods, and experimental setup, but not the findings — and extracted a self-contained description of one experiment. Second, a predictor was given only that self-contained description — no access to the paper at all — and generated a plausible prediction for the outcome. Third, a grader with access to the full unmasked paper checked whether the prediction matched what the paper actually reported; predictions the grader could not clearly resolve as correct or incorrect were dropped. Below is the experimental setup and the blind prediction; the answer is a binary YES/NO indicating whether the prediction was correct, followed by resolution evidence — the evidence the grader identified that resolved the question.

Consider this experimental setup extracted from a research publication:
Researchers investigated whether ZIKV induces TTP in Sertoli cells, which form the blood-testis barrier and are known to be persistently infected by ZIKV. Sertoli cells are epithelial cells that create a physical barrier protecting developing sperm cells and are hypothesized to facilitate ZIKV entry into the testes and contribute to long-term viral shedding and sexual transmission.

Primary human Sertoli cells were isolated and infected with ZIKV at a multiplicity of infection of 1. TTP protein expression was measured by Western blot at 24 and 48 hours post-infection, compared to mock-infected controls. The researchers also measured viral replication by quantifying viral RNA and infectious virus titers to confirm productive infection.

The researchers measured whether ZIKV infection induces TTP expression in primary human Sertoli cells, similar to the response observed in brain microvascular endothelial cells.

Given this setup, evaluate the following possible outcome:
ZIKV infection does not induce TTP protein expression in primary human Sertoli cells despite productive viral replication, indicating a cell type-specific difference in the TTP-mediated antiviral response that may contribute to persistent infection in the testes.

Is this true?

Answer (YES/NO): NO